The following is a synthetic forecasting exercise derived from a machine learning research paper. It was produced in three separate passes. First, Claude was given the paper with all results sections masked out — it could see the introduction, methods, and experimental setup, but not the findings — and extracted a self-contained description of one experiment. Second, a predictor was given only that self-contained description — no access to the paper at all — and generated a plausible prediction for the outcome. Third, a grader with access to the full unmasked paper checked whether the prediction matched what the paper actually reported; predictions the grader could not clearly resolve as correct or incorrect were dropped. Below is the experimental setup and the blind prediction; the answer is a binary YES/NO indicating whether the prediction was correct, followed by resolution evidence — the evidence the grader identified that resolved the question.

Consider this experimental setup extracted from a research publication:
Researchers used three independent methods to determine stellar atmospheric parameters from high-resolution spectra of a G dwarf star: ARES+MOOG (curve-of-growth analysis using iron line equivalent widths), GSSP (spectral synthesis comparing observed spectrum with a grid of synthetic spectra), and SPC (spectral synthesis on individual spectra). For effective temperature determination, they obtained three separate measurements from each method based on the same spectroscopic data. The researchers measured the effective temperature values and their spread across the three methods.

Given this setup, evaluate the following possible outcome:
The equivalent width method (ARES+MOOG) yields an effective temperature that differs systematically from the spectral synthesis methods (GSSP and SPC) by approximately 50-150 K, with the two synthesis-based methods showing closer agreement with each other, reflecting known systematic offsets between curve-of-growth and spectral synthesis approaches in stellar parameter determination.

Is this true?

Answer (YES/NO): NO